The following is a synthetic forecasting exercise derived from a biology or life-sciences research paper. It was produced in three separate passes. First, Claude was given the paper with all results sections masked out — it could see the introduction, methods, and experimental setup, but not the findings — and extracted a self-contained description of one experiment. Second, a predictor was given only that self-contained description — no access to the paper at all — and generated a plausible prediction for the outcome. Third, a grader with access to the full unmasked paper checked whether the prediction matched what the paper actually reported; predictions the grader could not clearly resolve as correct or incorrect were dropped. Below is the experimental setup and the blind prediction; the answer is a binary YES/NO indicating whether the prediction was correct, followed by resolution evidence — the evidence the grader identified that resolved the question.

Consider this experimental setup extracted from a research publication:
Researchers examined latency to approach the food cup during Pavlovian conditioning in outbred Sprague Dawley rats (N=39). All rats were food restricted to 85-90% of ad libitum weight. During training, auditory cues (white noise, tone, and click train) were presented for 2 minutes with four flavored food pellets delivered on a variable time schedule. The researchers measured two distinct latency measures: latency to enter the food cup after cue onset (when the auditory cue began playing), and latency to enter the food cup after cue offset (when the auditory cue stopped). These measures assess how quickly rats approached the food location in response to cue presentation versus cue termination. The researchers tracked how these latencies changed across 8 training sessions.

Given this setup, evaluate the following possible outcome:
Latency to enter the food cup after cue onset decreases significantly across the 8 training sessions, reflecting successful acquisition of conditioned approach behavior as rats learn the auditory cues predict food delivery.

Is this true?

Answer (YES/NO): NO